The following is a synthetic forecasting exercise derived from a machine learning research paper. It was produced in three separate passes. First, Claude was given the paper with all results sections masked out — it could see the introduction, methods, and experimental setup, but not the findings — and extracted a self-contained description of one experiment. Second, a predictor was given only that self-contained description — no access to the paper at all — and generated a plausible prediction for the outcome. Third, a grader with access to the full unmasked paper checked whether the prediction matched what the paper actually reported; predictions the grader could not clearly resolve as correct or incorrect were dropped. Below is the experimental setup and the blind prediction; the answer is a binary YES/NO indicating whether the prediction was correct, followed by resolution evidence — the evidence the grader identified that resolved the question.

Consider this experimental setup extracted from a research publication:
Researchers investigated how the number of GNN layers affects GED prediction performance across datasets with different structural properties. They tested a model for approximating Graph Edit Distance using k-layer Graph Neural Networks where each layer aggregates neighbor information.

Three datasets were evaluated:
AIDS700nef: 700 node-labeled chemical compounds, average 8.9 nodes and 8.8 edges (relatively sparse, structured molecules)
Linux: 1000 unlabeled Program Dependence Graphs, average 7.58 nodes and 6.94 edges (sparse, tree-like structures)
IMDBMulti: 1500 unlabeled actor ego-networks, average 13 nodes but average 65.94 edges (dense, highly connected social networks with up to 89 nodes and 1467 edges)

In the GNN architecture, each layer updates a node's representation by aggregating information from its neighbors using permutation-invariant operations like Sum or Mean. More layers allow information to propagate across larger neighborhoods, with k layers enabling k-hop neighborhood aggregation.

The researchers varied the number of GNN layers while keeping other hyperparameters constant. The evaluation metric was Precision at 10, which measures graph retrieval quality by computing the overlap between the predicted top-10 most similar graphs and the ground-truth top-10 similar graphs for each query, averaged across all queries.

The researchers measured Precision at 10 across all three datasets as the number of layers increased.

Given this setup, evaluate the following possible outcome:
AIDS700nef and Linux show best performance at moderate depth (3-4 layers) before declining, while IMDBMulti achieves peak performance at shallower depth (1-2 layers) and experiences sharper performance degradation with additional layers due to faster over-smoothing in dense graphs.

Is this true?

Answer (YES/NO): NO